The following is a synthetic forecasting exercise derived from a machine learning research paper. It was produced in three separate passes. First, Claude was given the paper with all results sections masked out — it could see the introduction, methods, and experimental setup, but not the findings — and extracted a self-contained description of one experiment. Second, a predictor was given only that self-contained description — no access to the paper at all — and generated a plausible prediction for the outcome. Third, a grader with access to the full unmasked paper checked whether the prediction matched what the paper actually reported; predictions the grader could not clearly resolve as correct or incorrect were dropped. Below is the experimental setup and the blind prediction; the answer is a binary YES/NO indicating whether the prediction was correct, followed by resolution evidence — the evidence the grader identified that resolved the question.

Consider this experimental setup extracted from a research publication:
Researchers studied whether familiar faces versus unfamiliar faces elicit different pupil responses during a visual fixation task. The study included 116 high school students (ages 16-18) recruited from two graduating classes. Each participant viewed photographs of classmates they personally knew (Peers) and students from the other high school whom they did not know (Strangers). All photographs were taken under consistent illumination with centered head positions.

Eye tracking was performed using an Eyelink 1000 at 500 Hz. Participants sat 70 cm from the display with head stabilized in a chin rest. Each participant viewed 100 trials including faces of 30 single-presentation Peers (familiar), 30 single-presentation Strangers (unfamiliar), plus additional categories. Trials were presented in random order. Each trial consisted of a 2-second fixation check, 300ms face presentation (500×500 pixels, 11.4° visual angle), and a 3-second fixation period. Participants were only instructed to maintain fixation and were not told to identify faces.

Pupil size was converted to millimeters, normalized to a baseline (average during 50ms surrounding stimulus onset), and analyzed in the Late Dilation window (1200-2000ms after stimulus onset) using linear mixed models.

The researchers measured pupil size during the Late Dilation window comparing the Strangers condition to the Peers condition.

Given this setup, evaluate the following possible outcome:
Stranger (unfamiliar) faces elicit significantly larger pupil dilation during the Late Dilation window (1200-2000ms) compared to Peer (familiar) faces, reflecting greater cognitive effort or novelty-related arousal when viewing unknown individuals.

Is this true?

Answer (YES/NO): NO